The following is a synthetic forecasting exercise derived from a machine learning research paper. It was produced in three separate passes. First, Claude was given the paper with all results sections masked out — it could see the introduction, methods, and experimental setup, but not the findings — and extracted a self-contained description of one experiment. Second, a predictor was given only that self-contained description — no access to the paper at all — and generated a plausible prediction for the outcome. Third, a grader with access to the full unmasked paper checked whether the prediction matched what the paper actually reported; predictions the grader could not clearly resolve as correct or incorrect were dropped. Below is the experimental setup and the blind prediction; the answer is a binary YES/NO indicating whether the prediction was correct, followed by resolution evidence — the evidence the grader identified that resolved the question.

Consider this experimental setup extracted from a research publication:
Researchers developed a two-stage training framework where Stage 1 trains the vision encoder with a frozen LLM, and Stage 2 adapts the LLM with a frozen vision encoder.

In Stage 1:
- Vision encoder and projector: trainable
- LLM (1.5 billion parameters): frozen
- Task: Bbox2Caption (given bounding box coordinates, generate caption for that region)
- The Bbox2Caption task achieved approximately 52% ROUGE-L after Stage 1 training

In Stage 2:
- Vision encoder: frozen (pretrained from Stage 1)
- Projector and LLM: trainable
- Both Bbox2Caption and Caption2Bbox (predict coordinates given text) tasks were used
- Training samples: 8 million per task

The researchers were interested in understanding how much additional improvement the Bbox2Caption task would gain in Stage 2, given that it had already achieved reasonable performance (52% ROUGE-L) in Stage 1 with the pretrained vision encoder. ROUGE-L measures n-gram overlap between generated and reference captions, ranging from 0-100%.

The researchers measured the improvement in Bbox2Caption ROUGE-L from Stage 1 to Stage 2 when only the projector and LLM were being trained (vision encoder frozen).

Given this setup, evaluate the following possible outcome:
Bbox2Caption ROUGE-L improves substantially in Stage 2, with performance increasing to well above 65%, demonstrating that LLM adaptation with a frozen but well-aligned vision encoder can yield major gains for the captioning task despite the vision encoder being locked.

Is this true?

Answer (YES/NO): NO